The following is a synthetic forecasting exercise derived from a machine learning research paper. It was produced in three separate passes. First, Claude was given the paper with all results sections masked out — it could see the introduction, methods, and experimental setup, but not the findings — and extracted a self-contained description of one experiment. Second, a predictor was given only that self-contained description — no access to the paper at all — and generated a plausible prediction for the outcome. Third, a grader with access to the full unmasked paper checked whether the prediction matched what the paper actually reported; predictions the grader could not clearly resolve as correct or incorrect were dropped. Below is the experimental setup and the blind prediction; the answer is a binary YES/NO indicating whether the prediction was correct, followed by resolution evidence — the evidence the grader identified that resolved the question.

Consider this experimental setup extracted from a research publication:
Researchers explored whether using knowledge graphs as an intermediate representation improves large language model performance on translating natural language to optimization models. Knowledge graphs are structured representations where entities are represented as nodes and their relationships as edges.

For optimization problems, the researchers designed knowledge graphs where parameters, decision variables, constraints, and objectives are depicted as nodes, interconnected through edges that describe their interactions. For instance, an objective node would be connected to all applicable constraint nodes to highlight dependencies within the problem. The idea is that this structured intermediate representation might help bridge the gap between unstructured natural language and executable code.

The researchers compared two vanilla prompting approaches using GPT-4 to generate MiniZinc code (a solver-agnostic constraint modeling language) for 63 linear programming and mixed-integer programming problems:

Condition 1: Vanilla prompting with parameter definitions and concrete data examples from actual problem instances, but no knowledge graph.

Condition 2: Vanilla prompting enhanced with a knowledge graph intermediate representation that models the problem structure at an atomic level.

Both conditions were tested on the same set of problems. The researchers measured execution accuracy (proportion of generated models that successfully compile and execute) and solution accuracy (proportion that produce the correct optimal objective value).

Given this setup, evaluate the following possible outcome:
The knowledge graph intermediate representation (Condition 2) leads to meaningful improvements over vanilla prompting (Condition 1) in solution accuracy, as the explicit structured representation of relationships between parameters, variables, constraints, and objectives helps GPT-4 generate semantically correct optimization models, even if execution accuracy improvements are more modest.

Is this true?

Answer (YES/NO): NO